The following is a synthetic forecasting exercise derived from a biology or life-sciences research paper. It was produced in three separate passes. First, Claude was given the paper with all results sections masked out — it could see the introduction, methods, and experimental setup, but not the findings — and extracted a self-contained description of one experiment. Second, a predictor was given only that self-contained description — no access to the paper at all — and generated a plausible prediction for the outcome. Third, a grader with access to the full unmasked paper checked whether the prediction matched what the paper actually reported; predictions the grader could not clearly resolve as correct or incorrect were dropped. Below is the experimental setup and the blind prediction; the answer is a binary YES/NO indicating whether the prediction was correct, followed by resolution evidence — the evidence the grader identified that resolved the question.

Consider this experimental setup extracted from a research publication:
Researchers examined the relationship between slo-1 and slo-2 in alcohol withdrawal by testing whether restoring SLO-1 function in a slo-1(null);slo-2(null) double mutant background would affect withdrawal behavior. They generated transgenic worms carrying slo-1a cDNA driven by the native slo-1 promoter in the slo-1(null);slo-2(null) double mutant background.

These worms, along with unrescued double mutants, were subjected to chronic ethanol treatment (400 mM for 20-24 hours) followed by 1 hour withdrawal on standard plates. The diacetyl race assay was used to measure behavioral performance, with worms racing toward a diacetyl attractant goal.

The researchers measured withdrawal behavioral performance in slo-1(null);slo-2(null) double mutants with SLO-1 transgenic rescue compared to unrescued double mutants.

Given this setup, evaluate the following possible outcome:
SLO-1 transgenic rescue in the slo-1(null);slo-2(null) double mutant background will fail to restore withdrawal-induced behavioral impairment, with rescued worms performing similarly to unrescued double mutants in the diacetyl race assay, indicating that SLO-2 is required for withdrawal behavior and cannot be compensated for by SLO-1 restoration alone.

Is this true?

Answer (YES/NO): NO